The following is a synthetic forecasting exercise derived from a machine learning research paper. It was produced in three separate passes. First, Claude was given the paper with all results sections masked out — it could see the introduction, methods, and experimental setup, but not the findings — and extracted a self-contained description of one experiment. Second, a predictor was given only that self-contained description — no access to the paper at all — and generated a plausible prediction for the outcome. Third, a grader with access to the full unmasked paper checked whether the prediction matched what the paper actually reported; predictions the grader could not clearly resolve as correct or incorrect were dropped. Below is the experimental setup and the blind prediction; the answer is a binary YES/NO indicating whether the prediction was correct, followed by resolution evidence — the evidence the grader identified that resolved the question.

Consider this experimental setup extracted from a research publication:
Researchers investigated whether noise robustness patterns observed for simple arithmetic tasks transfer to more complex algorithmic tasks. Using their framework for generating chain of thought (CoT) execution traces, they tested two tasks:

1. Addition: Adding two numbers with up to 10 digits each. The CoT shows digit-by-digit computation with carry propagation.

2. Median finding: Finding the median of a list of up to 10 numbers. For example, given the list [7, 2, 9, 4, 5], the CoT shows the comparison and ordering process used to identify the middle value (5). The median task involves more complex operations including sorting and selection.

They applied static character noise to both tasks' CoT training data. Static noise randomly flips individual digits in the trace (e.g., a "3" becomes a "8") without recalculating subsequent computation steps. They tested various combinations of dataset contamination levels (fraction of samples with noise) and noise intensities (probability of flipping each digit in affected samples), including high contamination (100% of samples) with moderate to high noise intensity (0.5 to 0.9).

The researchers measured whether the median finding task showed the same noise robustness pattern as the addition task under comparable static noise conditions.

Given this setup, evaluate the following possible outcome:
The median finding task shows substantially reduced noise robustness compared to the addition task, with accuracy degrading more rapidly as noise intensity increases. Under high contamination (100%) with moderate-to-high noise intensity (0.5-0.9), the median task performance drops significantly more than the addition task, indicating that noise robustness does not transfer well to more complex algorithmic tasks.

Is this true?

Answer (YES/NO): YES